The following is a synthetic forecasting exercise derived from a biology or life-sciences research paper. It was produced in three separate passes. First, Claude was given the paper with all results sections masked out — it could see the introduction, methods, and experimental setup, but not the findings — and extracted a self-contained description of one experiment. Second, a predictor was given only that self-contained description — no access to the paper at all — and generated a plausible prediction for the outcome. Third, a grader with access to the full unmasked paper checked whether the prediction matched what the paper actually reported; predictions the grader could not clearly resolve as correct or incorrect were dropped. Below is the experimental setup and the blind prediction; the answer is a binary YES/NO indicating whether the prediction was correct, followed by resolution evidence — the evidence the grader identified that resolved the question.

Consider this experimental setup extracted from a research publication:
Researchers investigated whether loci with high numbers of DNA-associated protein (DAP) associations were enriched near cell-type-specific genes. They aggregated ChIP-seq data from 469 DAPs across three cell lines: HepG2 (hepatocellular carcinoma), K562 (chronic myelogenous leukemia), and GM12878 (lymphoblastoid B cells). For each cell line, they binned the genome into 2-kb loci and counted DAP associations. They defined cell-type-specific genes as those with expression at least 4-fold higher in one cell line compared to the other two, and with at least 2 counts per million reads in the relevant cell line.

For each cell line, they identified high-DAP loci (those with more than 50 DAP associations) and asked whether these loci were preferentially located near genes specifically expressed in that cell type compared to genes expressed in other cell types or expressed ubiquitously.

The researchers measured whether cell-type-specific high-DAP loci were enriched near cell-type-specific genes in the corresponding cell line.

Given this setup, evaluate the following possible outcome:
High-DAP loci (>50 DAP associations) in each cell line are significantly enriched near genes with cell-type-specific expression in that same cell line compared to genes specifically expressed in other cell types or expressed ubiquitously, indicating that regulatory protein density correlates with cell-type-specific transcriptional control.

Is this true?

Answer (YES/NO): YES